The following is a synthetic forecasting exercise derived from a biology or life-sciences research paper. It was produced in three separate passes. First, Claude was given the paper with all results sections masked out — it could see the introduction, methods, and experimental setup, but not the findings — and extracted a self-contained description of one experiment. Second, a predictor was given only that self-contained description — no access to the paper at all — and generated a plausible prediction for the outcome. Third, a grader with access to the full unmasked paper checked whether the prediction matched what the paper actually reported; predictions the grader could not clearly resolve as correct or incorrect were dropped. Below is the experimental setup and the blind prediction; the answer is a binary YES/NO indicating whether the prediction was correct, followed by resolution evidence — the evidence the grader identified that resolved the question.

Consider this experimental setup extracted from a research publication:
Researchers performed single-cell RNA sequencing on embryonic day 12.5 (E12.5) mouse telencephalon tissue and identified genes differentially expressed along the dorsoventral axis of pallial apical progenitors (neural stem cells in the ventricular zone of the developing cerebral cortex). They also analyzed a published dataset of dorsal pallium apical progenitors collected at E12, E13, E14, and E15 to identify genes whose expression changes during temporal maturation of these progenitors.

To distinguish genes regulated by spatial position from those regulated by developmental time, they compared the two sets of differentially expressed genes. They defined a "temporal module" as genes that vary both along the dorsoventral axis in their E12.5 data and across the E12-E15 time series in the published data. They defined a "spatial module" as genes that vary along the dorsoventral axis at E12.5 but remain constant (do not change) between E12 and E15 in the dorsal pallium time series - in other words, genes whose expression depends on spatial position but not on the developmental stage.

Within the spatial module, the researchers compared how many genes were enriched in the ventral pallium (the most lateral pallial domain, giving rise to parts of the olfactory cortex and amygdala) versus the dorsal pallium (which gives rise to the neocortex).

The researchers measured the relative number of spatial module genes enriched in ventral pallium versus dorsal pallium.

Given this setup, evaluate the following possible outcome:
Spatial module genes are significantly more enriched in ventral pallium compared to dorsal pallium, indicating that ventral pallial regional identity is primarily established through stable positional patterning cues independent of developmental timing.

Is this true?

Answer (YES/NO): YES